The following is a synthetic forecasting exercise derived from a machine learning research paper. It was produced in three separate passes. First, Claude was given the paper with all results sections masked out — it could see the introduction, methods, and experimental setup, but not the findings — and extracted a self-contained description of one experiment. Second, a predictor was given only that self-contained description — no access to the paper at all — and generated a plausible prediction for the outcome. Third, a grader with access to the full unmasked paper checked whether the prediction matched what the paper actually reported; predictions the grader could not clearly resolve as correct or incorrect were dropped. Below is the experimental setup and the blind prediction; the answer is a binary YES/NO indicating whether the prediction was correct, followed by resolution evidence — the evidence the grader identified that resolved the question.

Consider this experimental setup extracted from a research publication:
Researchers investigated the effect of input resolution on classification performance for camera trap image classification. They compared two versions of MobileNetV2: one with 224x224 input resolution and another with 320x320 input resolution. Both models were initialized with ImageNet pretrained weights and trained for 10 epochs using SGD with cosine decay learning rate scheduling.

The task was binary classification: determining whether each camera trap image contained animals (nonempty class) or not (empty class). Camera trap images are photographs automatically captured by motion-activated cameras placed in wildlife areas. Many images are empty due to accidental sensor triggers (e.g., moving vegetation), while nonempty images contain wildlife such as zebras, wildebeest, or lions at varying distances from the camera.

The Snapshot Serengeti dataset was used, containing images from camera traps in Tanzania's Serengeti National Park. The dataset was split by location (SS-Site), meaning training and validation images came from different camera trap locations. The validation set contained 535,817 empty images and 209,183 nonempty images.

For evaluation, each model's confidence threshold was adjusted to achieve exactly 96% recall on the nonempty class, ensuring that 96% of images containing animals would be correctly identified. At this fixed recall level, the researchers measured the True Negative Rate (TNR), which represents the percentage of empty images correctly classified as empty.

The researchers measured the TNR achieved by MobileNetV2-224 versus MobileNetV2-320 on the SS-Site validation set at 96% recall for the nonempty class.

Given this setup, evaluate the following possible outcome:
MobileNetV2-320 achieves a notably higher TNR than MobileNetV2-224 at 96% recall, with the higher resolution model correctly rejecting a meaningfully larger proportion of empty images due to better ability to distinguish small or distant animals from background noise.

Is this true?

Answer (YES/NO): YES